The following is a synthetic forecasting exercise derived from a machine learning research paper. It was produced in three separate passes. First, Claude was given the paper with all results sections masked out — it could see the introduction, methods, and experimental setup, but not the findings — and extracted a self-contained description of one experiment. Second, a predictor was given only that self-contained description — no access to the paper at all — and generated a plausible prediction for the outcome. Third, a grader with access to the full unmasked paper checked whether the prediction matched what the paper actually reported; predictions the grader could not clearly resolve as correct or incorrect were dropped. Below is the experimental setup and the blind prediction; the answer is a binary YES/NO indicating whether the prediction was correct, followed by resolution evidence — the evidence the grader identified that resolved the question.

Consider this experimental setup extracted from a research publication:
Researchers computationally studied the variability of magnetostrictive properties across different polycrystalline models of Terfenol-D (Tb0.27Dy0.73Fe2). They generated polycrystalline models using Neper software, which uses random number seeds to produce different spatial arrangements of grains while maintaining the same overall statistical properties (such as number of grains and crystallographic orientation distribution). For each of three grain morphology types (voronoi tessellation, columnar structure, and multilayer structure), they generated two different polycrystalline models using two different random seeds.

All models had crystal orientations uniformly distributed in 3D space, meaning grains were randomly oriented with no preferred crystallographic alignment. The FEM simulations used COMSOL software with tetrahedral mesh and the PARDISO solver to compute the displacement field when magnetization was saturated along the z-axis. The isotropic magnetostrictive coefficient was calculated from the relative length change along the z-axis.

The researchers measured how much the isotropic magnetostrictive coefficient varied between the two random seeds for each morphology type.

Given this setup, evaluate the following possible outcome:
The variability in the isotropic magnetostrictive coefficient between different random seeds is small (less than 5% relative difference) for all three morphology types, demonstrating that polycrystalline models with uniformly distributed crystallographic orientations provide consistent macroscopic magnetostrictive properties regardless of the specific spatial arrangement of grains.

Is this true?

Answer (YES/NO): YES